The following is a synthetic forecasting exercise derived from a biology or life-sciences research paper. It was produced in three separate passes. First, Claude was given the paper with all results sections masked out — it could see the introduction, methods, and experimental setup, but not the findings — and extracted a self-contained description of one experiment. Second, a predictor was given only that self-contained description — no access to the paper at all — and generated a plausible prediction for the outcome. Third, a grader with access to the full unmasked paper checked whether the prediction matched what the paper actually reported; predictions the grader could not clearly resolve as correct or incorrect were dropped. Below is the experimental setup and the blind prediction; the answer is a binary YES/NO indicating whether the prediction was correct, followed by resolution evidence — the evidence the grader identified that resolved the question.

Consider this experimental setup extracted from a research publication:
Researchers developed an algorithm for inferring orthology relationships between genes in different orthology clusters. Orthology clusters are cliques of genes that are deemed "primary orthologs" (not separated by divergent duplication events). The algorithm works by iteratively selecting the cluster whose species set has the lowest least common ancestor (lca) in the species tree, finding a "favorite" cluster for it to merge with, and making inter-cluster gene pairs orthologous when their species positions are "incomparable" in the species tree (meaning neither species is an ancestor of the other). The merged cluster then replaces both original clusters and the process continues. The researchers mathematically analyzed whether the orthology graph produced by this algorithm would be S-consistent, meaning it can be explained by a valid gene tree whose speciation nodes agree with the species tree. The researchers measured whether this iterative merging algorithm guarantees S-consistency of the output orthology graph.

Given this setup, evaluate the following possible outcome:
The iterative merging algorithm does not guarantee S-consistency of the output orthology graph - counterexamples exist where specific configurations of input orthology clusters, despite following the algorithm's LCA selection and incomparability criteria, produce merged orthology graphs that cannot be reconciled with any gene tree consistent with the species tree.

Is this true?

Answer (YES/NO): NO